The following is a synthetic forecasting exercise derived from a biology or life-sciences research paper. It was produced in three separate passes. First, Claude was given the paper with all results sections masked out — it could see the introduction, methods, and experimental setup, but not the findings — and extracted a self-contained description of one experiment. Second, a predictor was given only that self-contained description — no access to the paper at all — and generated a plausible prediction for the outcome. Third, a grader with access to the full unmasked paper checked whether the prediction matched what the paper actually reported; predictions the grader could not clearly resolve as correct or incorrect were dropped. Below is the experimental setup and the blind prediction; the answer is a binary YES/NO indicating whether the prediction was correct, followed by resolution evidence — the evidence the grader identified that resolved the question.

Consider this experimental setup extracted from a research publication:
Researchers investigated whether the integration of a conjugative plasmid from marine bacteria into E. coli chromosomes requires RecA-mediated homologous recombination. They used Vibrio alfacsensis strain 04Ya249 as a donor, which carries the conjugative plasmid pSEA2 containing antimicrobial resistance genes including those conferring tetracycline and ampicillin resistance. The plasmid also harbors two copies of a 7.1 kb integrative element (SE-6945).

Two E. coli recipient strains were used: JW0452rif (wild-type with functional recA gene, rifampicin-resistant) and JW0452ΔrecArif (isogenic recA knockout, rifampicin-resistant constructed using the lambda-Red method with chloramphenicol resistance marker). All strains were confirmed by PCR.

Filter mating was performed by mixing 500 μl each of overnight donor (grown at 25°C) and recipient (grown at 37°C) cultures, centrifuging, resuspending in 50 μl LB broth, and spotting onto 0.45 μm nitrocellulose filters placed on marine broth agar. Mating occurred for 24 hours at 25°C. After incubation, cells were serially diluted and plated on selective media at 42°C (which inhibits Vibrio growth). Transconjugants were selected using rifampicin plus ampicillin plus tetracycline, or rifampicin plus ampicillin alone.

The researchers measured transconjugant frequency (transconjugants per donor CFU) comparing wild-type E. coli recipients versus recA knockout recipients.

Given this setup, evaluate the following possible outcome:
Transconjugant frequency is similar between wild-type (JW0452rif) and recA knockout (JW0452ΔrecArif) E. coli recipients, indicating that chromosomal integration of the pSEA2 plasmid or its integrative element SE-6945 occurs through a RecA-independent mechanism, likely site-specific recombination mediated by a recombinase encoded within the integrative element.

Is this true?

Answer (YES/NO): NO